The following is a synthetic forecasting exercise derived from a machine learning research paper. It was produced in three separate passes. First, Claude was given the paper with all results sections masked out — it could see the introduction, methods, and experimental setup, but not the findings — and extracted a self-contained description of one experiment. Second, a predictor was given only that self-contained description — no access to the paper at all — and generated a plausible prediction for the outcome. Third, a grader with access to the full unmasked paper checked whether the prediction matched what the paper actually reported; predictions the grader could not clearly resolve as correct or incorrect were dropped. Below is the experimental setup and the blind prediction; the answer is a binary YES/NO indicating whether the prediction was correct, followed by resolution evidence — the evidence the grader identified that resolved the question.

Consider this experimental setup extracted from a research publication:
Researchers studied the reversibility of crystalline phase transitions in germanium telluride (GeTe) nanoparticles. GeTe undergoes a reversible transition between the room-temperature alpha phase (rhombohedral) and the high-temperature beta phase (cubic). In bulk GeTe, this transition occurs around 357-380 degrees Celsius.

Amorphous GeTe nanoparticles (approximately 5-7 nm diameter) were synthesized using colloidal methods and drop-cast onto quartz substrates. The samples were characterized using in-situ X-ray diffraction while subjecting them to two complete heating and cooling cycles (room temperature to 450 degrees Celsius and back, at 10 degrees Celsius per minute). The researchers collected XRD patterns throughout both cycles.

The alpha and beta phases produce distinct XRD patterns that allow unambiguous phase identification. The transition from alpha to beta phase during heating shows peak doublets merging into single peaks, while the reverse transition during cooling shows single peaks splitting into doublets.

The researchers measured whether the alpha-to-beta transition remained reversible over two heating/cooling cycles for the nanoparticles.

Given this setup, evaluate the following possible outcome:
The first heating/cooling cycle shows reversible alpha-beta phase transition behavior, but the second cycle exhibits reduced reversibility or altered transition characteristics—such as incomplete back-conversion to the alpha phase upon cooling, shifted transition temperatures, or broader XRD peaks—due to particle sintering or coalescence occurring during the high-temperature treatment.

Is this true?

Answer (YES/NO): NO